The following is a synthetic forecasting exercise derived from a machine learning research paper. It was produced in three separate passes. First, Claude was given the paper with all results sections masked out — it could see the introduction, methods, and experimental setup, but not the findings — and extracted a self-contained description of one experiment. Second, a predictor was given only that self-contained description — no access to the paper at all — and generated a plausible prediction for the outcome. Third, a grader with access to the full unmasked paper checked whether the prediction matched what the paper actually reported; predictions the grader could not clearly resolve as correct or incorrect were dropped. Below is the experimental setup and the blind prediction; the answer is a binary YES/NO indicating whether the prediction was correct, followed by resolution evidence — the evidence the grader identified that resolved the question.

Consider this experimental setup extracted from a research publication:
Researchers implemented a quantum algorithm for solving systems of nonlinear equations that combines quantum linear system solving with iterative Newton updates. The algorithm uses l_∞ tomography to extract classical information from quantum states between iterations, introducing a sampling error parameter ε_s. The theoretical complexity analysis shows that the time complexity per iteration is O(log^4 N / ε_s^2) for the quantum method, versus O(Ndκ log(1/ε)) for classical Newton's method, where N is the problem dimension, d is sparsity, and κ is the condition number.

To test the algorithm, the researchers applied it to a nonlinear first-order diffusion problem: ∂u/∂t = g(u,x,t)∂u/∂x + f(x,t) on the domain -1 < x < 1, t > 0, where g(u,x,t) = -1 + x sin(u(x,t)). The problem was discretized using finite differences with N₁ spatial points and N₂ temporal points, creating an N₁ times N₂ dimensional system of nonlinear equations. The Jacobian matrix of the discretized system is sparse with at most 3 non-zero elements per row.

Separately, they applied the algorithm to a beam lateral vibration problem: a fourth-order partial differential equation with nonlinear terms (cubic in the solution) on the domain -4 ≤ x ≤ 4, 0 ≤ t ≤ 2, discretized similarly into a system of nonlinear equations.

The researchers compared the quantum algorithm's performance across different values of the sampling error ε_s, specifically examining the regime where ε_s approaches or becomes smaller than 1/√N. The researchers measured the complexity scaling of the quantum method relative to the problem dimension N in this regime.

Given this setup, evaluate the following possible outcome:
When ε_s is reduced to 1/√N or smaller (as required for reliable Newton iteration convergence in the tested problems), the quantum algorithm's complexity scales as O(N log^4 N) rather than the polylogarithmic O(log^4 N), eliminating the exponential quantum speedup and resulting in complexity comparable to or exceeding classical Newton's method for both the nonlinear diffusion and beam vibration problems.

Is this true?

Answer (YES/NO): NO